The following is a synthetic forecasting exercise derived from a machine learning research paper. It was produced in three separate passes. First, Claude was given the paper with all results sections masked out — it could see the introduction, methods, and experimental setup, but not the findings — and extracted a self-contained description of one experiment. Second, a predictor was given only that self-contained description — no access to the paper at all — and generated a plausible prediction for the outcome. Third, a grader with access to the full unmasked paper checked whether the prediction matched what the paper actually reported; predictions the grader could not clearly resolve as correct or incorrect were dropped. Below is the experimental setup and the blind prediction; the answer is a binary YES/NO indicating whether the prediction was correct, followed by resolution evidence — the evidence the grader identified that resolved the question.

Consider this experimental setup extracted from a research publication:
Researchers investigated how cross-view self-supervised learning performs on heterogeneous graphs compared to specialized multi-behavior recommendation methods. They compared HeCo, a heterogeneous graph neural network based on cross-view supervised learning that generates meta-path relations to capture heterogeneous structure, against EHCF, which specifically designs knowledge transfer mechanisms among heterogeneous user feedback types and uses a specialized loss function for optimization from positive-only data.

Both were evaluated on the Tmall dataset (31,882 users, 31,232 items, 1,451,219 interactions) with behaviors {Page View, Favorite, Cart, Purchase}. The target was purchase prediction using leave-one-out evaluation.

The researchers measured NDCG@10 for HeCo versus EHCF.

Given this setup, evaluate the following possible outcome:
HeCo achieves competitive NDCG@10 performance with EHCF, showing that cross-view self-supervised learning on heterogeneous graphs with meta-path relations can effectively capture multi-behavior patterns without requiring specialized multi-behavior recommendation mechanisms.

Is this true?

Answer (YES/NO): NO